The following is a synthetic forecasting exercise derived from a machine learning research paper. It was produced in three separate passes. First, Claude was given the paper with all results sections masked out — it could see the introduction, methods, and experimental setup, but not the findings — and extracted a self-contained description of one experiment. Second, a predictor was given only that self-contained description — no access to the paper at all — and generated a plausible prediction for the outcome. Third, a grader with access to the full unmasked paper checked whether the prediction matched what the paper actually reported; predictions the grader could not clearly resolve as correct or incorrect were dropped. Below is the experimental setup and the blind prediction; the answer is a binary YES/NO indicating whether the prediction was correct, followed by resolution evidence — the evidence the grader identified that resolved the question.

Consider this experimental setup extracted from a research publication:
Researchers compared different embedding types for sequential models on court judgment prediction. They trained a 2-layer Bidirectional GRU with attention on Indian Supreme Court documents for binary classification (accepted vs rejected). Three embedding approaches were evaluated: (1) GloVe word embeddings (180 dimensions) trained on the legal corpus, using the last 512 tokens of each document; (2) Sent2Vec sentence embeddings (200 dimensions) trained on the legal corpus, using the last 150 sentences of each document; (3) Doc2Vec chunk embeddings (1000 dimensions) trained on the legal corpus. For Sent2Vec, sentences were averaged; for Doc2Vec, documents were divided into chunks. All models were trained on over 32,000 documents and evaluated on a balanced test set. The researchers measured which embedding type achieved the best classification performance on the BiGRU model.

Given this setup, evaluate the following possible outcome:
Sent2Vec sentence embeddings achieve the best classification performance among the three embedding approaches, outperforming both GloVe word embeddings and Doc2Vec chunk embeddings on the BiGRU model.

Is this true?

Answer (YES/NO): NO